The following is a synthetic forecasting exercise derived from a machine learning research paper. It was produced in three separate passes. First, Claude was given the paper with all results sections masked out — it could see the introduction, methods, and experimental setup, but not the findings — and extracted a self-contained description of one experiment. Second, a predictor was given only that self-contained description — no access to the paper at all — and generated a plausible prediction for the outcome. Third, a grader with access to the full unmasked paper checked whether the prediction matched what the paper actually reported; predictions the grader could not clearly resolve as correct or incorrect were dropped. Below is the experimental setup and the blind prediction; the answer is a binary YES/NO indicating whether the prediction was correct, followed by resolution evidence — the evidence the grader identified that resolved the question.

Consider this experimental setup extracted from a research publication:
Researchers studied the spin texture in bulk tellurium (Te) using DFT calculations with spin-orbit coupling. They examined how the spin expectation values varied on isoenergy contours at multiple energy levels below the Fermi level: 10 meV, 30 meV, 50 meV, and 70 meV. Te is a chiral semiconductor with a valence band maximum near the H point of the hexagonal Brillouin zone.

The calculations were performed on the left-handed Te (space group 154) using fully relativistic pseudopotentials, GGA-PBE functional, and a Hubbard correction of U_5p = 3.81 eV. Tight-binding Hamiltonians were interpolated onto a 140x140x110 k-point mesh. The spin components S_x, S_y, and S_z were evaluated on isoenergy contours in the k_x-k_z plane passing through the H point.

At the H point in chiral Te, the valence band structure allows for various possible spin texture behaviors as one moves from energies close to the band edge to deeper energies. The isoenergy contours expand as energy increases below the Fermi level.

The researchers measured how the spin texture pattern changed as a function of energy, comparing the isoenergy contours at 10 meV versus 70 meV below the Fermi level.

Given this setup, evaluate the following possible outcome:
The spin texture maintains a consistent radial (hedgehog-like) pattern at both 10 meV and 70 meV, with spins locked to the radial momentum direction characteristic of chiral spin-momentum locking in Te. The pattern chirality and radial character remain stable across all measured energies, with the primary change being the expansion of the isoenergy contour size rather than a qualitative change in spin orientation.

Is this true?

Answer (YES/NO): YES